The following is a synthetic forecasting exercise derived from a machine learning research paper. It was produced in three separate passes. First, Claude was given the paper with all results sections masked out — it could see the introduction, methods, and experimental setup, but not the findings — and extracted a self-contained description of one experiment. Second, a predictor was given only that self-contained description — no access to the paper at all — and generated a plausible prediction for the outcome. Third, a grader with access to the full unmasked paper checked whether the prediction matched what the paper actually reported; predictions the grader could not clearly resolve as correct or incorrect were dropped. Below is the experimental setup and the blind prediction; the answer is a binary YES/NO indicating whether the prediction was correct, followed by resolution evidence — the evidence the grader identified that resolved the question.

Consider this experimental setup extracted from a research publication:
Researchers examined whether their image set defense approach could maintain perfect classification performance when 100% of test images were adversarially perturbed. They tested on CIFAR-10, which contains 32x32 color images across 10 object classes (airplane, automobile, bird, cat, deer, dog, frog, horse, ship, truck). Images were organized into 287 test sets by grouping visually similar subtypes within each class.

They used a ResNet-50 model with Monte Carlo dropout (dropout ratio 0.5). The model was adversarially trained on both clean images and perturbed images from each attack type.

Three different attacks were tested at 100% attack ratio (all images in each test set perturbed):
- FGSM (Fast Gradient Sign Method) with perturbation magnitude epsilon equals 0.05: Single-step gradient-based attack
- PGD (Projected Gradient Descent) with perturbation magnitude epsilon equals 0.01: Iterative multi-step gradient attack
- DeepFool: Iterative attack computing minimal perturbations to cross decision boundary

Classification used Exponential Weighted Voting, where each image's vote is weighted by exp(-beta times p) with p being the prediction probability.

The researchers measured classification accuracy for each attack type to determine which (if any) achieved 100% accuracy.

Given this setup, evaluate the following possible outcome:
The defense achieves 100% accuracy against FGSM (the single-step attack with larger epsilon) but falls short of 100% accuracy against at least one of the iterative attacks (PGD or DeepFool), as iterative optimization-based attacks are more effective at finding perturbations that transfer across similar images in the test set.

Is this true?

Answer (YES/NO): YES